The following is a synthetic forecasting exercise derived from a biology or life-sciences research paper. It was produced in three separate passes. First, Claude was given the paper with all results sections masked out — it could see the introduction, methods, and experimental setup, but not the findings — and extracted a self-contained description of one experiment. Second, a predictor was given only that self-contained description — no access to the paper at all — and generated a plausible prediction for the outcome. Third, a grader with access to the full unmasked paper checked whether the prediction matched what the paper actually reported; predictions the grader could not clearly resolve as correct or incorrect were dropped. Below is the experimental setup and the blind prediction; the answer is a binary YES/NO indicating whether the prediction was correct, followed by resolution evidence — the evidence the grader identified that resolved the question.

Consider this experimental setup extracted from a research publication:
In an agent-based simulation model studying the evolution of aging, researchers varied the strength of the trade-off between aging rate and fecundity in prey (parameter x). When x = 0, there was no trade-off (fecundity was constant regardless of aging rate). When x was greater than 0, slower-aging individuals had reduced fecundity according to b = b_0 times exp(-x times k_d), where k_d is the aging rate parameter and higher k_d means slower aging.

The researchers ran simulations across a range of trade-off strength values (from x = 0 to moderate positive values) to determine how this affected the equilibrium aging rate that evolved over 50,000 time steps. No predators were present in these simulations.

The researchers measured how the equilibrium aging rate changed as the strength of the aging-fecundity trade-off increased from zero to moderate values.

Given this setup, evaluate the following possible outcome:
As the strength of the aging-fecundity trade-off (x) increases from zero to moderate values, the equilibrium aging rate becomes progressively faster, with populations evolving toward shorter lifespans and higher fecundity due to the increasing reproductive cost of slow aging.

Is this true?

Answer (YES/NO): YES